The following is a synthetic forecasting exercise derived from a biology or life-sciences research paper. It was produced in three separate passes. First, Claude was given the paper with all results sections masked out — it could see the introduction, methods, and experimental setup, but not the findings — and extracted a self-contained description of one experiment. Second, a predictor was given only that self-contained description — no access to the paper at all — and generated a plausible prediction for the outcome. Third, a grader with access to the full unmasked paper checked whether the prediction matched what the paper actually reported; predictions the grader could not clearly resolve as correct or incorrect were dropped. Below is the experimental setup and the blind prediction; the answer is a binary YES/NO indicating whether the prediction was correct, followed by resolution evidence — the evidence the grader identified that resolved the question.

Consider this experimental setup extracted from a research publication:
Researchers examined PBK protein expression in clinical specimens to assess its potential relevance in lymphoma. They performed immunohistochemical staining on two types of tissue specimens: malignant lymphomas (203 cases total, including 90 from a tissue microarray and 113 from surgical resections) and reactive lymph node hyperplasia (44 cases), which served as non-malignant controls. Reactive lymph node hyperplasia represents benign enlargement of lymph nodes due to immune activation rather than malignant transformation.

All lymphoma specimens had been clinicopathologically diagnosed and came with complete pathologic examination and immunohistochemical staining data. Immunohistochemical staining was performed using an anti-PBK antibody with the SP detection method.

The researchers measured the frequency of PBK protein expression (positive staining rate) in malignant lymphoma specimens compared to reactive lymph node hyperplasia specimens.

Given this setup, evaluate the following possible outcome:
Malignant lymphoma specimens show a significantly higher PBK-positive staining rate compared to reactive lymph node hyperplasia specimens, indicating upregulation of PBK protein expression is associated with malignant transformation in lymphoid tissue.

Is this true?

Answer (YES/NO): YES